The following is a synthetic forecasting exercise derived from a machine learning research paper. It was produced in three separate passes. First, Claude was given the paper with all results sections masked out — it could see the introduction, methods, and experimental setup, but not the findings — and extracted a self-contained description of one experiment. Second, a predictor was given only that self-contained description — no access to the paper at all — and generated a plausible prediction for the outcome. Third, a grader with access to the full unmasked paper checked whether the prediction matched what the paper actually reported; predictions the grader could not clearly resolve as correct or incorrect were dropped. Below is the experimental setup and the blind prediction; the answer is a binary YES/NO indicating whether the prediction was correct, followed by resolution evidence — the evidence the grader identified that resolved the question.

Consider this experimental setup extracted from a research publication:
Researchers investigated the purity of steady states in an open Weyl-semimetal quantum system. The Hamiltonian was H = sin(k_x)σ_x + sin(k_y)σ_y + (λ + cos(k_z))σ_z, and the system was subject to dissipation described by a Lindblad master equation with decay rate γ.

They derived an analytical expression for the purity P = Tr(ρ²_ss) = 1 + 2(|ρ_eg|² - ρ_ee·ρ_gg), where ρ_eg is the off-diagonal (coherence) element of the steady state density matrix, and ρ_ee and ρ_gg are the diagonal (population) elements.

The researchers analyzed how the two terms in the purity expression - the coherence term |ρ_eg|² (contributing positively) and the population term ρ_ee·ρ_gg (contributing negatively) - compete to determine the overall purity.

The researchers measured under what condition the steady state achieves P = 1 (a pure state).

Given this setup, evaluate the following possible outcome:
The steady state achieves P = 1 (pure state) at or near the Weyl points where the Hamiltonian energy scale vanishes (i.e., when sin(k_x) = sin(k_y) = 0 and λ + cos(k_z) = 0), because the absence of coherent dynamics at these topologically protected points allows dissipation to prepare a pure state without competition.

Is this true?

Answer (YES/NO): YES